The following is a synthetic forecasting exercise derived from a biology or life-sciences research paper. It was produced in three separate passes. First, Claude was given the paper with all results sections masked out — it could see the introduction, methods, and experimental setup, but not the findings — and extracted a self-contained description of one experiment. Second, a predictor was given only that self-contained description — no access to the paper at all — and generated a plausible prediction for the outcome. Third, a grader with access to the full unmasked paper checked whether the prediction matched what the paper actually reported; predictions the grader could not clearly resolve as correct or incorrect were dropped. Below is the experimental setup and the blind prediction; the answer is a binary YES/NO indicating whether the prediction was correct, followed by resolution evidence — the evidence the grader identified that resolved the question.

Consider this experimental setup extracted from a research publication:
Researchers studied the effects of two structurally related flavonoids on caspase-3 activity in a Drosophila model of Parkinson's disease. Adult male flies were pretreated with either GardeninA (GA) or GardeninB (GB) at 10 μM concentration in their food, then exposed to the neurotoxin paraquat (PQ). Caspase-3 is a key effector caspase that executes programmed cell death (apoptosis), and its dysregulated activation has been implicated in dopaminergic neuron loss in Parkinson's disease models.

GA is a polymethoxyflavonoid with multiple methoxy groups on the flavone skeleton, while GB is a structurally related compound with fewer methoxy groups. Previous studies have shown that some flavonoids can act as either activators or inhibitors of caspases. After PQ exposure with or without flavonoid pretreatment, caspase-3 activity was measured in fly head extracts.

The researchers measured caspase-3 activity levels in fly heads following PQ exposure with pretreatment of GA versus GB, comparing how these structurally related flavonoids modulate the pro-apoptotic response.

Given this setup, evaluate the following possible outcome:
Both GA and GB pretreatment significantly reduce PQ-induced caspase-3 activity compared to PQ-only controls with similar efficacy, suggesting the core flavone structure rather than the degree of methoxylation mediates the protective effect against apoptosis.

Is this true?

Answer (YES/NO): NO